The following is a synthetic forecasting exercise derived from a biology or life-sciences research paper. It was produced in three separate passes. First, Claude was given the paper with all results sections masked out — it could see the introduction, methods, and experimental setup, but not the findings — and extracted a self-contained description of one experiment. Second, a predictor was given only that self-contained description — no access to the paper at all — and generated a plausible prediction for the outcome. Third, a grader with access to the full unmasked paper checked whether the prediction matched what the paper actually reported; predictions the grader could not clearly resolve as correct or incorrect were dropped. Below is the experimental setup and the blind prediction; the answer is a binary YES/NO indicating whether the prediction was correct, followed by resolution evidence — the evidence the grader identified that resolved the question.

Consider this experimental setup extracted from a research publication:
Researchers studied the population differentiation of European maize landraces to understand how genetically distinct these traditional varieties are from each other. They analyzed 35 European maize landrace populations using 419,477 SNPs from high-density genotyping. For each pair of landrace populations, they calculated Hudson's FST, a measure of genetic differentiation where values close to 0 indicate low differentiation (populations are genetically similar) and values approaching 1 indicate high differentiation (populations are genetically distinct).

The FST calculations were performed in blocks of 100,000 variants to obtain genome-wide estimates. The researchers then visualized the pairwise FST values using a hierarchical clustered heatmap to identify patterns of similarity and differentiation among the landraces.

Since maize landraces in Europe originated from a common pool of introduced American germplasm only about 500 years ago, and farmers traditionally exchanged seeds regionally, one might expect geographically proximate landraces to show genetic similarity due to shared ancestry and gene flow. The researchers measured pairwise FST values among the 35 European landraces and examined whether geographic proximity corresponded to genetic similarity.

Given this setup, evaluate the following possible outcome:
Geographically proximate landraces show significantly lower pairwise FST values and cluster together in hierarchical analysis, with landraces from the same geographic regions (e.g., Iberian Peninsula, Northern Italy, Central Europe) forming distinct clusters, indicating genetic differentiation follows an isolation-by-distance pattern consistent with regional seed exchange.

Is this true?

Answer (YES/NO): YES